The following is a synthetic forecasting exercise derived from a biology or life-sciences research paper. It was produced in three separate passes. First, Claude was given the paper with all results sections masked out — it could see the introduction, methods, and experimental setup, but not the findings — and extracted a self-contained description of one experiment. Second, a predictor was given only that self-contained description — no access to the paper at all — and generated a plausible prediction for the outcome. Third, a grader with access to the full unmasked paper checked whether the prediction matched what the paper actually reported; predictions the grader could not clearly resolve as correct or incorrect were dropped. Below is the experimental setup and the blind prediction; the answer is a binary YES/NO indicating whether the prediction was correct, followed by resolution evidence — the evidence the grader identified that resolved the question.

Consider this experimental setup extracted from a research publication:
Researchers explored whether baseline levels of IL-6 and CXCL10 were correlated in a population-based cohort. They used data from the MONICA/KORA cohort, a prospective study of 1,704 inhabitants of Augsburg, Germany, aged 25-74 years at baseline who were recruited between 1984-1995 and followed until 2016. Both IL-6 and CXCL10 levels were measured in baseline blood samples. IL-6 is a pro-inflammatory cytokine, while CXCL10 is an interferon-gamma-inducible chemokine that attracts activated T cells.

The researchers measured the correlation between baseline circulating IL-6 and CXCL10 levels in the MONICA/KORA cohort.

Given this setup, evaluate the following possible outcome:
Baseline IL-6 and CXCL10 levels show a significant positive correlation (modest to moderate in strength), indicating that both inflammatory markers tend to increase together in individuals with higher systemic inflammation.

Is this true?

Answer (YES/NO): NO